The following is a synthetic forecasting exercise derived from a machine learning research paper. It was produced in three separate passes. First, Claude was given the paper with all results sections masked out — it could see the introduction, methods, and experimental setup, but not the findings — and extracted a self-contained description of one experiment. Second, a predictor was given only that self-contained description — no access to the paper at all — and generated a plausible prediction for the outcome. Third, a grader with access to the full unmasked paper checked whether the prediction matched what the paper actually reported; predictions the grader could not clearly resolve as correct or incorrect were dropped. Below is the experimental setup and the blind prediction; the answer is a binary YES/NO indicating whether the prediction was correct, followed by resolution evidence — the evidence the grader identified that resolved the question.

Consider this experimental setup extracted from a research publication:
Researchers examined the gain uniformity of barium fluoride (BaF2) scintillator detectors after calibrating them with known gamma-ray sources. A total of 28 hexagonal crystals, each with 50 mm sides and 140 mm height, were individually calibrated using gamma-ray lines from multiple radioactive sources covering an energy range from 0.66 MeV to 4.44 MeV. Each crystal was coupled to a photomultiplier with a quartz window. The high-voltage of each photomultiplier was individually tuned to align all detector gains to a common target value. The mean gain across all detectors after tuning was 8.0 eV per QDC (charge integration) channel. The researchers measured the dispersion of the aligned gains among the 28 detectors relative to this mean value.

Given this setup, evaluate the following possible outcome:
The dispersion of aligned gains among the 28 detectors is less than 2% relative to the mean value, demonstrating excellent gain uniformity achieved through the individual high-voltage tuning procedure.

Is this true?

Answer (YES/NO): NO